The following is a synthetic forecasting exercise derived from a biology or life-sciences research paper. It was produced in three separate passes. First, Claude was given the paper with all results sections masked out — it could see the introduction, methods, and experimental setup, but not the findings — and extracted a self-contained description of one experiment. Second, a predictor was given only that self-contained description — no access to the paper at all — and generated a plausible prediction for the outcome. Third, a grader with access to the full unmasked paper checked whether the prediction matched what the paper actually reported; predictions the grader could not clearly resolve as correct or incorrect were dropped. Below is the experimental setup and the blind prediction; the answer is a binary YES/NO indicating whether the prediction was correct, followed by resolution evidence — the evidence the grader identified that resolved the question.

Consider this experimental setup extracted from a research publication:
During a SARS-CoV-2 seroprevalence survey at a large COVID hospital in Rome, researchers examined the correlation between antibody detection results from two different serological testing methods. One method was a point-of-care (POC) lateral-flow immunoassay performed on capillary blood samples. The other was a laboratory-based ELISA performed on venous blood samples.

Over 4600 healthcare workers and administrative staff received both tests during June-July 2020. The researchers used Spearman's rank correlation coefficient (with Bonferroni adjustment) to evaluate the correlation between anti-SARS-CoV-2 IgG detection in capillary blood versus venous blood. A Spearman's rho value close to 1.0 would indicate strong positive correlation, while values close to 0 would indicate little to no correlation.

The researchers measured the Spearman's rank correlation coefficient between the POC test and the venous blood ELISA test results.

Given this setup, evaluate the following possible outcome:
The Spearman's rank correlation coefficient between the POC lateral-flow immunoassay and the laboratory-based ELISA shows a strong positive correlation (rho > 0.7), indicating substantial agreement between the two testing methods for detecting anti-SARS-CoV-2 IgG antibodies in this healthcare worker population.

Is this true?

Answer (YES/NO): NO